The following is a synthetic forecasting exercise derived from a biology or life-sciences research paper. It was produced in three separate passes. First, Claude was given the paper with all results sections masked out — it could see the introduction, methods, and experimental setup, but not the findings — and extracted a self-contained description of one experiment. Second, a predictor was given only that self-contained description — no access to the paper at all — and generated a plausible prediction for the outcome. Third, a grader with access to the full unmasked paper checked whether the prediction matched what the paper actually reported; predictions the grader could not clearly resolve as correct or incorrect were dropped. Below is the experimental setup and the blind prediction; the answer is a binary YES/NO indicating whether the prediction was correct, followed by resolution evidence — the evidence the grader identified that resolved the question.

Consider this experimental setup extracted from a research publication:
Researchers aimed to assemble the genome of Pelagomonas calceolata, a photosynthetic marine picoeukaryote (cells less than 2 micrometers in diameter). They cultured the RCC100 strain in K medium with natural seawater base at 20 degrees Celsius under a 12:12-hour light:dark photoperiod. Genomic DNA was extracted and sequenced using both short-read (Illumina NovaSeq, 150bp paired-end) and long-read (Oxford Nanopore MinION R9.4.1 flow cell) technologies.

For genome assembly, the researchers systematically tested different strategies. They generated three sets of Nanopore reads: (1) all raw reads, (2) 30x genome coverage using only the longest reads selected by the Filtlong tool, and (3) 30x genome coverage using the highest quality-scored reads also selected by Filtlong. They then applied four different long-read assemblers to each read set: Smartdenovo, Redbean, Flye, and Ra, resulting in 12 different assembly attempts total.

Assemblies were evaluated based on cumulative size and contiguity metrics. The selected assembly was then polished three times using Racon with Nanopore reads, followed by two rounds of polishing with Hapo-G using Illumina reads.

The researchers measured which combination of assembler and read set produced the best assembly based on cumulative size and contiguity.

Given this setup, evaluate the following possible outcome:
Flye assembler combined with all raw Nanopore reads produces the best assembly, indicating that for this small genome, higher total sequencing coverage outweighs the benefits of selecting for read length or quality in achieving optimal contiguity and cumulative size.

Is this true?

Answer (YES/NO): YES